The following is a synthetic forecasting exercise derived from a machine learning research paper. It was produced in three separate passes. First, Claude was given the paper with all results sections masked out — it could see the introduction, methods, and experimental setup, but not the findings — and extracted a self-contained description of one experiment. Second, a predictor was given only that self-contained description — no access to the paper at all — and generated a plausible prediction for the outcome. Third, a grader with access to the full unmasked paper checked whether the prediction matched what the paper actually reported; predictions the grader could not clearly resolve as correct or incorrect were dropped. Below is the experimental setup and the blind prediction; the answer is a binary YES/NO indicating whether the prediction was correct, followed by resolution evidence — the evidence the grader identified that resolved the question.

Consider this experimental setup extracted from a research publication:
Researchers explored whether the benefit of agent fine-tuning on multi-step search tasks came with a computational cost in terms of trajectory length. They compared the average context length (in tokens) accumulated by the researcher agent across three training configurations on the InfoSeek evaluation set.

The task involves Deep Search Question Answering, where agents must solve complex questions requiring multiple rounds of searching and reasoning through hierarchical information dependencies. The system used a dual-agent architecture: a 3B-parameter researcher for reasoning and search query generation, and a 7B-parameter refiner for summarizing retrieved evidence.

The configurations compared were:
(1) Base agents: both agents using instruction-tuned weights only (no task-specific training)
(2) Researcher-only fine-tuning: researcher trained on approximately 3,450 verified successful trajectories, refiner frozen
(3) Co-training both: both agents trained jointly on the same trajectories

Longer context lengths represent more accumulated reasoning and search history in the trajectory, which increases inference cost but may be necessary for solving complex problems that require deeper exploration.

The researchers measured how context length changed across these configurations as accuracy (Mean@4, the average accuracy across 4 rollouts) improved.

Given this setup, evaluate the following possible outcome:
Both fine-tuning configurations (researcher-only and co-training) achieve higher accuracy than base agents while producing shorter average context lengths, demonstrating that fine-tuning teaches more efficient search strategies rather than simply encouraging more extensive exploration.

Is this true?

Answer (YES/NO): NO